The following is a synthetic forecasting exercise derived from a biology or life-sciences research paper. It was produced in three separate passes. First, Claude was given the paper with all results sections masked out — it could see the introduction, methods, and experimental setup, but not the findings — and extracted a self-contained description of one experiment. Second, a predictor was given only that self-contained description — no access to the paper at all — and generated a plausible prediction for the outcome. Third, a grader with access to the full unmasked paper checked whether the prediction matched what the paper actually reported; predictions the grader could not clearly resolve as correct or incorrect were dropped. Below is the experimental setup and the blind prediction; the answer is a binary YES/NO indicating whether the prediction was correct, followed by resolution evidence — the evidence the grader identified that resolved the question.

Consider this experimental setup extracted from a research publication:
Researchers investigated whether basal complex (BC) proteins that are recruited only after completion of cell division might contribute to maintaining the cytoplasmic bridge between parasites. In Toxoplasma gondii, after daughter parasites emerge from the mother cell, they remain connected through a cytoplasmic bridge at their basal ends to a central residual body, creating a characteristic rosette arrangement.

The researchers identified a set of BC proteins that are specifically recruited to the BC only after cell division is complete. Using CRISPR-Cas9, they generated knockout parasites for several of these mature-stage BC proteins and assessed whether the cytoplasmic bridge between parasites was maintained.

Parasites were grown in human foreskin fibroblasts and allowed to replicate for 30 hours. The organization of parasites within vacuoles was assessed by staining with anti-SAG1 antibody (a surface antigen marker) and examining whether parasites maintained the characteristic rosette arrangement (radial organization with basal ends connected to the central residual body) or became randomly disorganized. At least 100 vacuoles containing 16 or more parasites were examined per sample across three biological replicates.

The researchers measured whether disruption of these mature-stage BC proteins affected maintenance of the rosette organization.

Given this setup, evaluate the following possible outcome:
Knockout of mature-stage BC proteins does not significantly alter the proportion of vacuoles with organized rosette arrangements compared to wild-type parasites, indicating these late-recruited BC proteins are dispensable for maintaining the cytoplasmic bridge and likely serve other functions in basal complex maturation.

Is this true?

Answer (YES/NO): NO